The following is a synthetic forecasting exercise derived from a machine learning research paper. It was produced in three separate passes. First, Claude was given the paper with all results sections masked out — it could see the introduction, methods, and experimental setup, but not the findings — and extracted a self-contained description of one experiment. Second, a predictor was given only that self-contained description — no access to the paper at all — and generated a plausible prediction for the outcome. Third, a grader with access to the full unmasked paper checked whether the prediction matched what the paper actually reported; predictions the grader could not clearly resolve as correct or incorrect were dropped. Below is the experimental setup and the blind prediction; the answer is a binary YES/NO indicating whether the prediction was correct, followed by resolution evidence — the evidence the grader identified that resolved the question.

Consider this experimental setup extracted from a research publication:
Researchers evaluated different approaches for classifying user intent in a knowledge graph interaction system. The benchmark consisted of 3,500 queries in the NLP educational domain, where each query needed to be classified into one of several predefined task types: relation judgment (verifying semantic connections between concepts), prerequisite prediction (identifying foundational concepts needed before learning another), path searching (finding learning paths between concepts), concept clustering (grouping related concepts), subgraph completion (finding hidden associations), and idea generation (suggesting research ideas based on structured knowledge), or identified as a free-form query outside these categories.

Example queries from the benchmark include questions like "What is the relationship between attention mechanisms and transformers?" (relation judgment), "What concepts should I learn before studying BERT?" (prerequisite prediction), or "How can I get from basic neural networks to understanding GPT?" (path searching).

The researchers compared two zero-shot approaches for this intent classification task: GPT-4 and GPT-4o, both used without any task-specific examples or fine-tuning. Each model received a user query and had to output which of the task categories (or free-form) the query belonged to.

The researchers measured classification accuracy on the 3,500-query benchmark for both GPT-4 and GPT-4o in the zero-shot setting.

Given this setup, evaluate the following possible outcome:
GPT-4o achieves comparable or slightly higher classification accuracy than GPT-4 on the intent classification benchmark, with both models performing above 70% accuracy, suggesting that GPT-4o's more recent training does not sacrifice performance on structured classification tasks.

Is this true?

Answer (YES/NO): YES